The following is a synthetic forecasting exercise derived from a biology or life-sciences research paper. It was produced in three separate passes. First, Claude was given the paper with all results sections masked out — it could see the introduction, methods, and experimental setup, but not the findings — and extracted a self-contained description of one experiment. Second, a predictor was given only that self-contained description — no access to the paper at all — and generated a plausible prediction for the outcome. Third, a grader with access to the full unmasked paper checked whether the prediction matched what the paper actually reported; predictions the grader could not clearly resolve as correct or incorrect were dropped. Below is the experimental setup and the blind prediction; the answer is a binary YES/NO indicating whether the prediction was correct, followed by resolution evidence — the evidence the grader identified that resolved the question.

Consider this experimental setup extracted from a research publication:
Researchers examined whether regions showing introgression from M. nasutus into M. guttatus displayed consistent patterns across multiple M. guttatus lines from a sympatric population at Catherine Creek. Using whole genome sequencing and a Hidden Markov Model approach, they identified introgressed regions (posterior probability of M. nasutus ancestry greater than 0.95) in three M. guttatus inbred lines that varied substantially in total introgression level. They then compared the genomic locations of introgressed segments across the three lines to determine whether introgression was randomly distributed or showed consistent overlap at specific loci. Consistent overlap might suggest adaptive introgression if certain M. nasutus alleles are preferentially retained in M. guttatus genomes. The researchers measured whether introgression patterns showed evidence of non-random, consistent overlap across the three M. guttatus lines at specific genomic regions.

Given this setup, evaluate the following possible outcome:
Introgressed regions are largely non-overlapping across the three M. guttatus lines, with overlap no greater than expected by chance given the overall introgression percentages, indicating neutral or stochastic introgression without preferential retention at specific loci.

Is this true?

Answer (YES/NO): NO